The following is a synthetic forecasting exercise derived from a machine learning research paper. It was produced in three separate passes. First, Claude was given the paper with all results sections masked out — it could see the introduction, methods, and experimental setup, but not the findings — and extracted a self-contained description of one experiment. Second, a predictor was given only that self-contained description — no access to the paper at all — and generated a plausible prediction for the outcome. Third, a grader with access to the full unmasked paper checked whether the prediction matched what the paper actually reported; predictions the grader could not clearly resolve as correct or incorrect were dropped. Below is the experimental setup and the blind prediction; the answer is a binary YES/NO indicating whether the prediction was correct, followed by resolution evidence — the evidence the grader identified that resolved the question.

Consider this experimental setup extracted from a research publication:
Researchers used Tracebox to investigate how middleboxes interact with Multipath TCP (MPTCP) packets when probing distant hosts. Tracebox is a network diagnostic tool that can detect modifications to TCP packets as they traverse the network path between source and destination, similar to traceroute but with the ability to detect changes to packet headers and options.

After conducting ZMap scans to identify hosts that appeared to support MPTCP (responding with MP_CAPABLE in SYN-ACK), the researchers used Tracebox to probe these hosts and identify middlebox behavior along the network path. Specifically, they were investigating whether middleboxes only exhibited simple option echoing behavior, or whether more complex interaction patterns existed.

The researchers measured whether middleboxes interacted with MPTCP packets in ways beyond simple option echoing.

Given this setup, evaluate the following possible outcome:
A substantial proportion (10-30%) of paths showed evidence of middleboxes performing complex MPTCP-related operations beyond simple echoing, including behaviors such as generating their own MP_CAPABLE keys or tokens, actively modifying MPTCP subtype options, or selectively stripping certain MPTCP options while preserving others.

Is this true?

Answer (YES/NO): NO